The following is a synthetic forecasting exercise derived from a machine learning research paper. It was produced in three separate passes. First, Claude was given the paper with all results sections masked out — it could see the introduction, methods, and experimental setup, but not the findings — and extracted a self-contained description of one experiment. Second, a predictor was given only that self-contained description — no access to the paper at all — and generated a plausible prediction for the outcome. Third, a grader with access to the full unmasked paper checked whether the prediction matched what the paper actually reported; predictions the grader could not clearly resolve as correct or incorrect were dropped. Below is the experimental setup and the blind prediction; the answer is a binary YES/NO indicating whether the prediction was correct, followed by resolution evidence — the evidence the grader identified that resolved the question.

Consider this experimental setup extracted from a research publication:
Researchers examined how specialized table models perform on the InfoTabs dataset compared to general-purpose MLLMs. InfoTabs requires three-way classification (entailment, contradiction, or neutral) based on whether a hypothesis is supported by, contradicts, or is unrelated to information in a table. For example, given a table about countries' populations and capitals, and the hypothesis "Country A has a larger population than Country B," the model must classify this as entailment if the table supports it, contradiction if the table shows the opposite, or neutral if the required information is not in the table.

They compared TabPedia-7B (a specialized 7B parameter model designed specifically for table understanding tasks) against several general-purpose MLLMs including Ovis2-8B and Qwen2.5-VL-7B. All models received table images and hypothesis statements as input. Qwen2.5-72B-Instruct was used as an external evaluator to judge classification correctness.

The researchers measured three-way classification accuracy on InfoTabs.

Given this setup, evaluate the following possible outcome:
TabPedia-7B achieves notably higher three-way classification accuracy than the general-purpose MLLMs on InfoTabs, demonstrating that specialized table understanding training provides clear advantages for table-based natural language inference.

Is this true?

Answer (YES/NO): NO